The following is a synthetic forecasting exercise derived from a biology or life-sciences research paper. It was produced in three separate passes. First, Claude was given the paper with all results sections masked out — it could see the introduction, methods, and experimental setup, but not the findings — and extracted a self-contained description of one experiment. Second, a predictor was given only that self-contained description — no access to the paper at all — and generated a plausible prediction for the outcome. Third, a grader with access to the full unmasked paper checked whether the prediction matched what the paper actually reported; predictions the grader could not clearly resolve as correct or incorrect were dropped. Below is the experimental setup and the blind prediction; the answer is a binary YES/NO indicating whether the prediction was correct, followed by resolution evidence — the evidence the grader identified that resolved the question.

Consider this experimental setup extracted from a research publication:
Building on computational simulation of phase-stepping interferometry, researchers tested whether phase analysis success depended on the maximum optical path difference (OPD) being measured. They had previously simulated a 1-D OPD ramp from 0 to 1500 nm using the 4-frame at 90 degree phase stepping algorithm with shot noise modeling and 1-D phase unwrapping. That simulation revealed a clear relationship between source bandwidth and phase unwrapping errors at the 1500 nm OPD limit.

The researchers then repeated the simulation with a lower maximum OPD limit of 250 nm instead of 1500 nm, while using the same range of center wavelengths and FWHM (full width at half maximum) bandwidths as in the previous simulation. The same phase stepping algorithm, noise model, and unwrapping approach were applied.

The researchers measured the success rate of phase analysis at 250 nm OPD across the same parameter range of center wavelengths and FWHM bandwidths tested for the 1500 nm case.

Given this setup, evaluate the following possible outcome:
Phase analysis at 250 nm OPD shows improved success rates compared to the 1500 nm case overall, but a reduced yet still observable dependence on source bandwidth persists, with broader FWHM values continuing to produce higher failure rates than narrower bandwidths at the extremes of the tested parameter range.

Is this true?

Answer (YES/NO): NO